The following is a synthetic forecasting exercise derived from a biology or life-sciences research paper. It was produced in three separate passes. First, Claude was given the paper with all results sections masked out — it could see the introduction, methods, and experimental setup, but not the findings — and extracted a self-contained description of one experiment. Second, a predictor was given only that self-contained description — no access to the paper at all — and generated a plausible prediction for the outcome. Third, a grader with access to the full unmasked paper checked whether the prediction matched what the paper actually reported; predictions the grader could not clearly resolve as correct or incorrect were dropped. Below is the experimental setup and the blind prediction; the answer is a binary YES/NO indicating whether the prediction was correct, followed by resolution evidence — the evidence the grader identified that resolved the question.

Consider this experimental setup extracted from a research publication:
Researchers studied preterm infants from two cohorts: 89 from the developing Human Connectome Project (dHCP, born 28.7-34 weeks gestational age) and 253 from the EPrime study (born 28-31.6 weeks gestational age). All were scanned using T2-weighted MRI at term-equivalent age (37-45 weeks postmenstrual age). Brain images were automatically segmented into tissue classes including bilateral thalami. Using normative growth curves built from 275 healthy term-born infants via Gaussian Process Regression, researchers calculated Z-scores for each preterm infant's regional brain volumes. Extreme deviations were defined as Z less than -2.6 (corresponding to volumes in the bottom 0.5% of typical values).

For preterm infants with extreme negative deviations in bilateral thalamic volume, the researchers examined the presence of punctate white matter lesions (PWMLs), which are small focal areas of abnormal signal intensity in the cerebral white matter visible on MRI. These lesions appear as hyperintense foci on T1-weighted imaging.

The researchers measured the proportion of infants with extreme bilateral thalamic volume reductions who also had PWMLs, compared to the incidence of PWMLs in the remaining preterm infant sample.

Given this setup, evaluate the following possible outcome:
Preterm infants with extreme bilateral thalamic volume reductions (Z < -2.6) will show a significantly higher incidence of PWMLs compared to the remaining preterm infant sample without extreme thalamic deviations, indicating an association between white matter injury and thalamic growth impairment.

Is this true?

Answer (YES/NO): YES